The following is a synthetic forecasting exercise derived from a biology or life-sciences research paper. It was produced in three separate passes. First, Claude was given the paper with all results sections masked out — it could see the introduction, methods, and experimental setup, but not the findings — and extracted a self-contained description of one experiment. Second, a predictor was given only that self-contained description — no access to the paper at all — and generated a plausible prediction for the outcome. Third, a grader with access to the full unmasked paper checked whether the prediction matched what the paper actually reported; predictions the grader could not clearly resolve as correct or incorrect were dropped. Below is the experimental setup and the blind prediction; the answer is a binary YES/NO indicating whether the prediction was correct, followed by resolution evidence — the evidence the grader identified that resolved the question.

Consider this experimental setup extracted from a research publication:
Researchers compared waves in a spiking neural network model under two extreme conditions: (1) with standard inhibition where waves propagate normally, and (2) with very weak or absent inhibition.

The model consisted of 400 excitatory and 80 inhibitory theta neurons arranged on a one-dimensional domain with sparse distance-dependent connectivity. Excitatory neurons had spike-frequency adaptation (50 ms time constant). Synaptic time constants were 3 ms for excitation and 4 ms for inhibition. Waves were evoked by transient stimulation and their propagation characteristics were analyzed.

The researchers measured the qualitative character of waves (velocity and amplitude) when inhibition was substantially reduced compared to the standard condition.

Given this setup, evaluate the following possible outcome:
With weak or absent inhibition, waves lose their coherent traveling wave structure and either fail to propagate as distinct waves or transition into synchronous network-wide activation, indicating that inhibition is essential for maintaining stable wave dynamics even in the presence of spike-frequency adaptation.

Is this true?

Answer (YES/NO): NO